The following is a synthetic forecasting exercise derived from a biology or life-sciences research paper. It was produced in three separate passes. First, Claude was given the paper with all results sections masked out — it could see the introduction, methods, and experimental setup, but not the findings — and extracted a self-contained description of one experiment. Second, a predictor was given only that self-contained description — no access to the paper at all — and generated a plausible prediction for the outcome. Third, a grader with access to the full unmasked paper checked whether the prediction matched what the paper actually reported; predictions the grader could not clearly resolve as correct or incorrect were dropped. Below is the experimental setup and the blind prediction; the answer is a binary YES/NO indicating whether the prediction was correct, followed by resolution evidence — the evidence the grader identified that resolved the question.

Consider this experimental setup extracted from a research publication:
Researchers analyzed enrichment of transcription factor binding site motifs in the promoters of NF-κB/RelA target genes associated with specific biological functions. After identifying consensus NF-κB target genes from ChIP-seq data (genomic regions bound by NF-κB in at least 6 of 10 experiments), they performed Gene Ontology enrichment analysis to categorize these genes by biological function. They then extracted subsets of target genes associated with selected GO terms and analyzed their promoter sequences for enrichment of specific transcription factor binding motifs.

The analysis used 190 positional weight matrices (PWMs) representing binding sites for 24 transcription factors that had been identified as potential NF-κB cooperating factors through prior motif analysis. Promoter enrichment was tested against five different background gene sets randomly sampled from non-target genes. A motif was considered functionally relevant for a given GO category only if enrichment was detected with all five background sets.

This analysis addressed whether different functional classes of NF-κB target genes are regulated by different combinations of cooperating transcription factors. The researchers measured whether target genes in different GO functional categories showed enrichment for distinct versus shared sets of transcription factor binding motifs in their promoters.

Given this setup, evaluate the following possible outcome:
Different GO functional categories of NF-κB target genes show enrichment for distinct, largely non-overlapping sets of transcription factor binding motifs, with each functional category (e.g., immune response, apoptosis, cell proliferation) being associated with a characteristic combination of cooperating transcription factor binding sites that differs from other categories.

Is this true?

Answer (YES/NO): NO